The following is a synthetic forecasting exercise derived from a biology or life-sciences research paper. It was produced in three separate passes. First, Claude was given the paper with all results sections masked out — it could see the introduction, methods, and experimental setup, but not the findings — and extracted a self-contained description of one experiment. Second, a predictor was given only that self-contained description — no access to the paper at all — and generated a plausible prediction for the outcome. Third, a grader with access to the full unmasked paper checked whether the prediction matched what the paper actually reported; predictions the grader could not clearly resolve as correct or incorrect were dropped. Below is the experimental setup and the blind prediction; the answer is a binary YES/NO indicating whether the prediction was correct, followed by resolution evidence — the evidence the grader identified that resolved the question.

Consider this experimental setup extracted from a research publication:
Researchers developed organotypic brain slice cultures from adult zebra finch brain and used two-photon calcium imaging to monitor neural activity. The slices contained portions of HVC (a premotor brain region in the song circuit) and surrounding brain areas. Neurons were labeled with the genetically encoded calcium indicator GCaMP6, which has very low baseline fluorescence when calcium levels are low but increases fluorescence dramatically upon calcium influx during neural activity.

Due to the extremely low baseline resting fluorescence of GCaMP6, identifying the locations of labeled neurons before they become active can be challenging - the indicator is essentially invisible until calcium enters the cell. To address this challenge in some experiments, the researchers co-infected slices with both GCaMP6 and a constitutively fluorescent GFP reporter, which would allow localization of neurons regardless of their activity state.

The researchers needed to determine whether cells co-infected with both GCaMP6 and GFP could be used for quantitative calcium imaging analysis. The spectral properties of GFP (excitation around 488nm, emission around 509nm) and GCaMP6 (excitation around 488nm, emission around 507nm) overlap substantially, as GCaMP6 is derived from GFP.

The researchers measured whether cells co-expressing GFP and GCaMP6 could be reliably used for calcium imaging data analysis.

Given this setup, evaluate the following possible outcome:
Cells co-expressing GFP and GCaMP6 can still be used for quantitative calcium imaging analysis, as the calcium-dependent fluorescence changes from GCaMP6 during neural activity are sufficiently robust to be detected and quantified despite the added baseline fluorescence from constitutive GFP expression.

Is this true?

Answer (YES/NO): NO